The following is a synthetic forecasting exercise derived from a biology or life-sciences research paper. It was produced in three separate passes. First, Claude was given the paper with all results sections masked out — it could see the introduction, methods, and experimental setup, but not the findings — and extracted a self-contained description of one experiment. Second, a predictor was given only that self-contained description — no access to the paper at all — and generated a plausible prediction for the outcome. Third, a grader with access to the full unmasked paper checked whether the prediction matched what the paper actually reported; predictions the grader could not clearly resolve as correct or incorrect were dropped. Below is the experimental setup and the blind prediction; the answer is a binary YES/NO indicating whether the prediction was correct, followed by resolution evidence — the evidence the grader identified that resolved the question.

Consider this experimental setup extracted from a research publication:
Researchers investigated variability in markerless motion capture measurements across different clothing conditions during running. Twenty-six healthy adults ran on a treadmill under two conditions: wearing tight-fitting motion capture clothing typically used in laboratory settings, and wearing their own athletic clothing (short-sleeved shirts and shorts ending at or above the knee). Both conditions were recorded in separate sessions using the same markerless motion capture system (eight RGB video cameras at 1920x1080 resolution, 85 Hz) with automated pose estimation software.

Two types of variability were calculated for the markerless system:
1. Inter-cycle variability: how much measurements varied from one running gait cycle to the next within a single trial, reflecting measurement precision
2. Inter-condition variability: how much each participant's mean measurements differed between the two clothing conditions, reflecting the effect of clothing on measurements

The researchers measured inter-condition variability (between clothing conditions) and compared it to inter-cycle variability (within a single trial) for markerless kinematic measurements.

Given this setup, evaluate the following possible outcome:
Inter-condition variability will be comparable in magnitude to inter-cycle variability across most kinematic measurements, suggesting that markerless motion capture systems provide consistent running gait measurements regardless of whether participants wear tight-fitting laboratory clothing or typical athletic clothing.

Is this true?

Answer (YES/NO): YES